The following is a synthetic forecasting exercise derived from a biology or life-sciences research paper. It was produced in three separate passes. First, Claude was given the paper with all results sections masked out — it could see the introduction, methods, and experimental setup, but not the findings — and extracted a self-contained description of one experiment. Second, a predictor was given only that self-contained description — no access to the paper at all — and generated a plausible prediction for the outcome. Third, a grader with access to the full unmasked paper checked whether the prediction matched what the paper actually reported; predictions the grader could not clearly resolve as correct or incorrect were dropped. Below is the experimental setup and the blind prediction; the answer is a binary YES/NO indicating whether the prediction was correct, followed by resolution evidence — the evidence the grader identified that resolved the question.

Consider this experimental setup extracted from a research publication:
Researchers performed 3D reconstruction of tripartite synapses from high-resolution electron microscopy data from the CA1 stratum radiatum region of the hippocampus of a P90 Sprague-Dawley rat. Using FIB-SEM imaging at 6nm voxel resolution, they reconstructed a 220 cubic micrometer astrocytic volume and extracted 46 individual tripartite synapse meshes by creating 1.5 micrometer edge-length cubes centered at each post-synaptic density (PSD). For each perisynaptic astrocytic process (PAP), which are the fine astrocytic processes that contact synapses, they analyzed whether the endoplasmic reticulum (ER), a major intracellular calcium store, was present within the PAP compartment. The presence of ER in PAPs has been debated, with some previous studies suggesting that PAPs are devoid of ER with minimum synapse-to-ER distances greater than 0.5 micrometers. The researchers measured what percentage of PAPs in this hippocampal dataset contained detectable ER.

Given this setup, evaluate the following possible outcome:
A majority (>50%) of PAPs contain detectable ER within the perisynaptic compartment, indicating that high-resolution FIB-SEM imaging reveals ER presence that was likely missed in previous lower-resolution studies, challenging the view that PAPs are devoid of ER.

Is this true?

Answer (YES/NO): YES